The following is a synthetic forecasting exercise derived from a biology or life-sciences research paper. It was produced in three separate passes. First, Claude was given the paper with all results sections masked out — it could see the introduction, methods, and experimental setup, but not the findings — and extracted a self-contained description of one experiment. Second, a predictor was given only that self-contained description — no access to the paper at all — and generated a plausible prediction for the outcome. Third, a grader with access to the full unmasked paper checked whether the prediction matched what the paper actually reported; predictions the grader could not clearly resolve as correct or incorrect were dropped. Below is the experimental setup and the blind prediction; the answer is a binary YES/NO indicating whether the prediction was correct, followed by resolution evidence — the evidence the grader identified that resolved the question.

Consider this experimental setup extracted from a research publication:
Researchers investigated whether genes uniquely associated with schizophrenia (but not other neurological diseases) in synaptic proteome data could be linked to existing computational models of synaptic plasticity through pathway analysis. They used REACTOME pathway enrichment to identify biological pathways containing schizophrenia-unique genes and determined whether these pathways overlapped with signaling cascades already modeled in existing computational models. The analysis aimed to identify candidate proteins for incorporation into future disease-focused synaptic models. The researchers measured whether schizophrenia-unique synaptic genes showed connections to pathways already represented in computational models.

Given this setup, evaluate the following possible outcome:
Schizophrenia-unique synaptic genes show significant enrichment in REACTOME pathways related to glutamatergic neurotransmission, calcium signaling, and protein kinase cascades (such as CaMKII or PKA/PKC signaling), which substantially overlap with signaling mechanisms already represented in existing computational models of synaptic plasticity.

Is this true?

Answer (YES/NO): NO